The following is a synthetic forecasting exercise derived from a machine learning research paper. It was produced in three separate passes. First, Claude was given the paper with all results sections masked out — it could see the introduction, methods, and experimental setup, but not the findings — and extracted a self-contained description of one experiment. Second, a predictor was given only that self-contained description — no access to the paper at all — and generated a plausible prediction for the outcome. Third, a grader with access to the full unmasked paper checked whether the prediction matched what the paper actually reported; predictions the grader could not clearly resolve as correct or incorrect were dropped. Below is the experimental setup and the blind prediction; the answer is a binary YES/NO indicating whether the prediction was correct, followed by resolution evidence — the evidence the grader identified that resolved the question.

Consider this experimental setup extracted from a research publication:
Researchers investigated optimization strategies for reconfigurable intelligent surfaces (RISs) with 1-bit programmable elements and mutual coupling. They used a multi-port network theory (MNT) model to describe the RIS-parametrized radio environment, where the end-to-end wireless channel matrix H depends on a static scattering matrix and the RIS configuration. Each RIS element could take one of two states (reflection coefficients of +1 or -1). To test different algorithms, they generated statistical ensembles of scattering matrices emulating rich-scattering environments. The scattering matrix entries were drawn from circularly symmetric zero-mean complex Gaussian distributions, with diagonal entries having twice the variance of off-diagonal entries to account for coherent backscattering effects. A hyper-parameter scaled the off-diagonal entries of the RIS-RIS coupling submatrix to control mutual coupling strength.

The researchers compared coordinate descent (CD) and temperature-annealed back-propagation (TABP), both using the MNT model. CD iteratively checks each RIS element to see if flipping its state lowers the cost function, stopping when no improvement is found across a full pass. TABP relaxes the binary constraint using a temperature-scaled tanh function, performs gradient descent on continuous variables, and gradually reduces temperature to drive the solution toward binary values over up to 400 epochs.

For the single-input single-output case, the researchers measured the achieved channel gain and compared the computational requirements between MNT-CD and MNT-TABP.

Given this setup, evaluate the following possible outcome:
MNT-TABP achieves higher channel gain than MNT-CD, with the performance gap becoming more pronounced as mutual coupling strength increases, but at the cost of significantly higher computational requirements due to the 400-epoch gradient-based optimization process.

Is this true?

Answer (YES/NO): NO